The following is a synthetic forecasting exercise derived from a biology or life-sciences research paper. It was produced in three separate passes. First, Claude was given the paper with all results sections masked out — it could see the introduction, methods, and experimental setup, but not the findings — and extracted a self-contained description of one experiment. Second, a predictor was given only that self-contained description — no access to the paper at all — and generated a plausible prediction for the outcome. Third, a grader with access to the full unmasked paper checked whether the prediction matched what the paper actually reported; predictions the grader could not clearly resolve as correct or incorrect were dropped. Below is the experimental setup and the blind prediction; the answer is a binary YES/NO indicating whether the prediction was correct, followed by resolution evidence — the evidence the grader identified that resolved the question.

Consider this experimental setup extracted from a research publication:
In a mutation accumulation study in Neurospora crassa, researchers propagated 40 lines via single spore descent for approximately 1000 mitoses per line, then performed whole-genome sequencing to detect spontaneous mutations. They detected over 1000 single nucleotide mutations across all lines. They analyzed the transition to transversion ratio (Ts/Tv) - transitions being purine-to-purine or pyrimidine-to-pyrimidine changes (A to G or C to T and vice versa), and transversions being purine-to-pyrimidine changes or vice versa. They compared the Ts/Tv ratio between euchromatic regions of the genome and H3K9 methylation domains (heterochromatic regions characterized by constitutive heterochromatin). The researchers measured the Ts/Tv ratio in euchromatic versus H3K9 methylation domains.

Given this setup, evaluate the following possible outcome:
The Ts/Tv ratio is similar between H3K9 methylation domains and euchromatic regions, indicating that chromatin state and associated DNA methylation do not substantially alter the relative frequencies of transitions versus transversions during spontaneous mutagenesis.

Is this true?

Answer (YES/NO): NO